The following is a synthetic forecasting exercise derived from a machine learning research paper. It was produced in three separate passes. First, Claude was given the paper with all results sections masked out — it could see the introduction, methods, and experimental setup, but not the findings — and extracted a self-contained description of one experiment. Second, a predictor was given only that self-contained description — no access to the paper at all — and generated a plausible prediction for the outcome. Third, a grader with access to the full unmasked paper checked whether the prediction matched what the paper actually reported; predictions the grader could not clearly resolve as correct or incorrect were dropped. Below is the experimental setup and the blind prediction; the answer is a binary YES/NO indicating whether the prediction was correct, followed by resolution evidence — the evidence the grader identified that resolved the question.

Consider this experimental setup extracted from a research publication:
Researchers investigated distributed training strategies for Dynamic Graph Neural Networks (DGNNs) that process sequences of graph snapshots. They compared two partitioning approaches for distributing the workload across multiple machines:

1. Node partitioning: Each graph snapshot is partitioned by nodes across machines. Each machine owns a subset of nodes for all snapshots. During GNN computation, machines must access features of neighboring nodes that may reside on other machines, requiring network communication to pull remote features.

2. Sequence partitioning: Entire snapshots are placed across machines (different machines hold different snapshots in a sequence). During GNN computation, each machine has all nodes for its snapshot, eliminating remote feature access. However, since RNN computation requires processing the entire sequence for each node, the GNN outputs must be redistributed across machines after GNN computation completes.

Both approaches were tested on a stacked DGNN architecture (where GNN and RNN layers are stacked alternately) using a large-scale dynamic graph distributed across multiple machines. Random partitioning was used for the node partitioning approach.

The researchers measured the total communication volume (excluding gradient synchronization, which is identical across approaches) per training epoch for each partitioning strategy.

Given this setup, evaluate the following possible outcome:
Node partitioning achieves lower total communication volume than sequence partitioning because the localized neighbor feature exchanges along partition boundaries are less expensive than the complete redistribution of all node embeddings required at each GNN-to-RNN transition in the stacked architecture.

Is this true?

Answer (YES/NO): NO